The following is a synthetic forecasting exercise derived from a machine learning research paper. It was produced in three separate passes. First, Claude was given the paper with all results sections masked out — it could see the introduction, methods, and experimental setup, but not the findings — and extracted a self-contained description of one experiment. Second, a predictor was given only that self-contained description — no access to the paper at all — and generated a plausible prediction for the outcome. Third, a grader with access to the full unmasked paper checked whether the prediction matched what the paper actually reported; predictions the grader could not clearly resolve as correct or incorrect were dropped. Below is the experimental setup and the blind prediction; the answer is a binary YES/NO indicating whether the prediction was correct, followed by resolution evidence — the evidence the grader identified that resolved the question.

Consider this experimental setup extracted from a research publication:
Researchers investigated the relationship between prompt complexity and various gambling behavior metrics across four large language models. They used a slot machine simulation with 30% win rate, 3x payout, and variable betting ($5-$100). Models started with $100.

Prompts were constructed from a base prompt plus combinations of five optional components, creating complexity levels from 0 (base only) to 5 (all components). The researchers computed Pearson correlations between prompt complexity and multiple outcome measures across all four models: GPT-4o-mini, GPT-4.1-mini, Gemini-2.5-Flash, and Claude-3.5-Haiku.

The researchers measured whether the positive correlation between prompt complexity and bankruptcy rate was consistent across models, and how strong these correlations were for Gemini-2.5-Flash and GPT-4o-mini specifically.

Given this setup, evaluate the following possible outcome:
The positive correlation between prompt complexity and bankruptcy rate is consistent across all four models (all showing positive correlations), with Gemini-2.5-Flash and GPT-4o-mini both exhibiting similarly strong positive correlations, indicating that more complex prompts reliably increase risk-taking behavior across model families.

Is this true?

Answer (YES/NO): YES